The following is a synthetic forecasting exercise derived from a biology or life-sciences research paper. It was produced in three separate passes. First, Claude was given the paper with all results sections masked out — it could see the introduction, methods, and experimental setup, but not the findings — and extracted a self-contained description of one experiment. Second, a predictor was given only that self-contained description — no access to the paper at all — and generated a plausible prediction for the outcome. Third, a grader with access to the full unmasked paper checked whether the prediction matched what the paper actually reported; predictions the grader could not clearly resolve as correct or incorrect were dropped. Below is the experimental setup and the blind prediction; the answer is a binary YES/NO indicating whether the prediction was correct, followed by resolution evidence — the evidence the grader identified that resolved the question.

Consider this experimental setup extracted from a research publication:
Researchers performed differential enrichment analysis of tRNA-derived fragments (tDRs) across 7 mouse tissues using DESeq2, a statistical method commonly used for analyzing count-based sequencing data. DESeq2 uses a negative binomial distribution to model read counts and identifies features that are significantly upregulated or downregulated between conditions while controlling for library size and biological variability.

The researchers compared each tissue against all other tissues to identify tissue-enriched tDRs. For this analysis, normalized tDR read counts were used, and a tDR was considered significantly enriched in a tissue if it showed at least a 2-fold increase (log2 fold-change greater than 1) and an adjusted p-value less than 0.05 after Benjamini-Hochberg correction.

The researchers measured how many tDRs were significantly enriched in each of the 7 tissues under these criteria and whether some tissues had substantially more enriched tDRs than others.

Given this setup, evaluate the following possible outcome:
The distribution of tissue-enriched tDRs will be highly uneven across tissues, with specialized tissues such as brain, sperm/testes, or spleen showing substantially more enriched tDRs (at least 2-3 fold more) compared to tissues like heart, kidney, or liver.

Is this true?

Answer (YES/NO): NO